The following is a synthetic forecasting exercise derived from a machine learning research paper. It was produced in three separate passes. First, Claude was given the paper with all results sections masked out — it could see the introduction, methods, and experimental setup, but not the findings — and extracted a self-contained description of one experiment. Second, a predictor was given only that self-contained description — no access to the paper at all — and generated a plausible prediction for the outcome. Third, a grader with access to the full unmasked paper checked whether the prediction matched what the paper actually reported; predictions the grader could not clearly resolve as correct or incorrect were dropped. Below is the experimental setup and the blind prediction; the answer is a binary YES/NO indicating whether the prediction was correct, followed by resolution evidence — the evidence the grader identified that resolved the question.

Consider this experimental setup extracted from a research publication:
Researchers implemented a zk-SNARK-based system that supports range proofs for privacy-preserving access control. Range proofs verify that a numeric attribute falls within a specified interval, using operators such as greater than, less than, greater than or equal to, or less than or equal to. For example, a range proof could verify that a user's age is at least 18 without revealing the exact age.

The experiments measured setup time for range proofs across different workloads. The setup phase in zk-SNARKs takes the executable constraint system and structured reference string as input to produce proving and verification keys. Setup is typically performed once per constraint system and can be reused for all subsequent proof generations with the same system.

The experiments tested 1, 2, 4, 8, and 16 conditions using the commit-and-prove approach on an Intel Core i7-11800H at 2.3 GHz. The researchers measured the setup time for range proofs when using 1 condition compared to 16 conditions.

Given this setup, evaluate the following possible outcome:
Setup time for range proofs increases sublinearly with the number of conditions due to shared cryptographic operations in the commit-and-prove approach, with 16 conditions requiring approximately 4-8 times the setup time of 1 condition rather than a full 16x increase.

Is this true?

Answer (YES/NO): YES